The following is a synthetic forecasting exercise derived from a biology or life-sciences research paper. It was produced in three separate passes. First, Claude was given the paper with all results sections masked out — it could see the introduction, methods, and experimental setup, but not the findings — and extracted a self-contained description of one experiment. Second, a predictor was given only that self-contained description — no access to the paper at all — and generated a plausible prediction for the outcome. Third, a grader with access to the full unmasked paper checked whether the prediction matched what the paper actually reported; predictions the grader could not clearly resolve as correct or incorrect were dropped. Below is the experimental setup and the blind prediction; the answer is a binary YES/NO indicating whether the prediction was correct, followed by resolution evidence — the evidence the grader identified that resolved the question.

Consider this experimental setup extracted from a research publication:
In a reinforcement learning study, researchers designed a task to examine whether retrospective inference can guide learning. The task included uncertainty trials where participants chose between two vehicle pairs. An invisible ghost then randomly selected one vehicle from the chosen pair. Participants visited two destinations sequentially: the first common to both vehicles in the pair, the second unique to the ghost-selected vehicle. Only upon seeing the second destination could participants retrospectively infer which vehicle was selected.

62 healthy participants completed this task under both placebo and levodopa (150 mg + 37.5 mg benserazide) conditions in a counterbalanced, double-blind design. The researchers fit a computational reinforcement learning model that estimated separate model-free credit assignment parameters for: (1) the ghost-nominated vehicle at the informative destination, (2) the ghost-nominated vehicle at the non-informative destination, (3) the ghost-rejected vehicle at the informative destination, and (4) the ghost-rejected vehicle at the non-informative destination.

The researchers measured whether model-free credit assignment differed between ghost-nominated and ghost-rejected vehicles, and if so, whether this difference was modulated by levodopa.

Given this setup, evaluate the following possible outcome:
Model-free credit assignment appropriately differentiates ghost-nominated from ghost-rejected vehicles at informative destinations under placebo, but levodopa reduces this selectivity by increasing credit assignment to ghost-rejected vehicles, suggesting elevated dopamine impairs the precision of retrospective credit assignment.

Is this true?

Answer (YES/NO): NO